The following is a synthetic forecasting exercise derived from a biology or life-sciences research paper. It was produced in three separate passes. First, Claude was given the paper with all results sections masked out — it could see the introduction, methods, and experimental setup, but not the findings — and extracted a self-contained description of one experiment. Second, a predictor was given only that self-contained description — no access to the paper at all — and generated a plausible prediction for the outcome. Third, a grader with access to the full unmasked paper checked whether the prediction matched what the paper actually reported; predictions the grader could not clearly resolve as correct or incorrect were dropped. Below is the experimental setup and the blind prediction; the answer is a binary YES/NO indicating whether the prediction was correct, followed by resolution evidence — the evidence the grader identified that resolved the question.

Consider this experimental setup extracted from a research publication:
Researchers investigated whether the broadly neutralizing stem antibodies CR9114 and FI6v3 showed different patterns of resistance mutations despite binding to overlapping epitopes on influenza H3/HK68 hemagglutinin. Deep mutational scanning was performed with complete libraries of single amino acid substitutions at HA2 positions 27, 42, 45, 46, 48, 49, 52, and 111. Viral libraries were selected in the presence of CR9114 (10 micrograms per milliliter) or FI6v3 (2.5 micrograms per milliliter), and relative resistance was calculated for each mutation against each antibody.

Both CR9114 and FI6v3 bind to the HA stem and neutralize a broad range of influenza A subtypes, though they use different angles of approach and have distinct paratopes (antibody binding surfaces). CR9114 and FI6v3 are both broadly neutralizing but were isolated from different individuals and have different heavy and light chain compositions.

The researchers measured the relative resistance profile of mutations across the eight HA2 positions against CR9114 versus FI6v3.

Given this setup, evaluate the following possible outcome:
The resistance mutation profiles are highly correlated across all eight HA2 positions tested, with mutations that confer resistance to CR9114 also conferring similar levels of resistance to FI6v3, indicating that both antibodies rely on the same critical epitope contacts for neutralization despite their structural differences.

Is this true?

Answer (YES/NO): NO